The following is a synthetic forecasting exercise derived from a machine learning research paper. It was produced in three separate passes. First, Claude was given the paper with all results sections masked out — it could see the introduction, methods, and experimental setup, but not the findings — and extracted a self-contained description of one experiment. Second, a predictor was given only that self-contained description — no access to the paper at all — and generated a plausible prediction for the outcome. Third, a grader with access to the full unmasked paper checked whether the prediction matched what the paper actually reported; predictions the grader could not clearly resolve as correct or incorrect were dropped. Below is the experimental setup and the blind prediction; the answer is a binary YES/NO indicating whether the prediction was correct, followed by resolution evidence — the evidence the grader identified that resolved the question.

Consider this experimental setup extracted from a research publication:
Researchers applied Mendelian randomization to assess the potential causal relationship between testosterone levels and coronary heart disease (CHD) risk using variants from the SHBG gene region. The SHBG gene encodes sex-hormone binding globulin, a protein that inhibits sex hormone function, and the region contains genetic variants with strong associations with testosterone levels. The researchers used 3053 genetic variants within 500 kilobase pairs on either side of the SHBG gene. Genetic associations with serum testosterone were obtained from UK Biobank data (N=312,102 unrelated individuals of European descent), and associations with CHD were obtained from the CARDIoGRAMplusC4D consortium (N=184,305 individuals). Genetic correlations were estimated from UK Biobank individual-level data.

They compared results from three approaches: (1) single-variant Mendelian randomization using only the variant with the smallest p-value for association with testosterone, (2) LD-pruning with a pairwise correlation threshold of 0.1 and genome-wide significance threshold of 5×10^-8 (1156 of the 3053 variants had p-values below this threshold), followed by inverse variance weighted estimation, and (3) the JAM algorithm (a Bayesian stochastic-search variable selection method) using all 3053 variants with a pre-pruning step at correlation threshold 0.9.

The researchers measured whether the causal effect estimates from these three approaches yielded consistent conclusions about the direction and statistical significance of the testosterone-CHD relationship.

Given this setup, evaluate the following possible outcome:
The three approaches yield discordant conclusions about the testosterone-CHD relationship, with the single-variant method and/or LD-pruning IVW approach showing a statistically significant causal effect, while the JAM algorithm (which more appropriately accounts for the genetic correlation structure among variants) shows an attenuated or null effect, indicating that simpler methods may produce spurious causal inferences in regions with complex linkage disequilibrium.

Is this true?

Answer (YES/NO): YES